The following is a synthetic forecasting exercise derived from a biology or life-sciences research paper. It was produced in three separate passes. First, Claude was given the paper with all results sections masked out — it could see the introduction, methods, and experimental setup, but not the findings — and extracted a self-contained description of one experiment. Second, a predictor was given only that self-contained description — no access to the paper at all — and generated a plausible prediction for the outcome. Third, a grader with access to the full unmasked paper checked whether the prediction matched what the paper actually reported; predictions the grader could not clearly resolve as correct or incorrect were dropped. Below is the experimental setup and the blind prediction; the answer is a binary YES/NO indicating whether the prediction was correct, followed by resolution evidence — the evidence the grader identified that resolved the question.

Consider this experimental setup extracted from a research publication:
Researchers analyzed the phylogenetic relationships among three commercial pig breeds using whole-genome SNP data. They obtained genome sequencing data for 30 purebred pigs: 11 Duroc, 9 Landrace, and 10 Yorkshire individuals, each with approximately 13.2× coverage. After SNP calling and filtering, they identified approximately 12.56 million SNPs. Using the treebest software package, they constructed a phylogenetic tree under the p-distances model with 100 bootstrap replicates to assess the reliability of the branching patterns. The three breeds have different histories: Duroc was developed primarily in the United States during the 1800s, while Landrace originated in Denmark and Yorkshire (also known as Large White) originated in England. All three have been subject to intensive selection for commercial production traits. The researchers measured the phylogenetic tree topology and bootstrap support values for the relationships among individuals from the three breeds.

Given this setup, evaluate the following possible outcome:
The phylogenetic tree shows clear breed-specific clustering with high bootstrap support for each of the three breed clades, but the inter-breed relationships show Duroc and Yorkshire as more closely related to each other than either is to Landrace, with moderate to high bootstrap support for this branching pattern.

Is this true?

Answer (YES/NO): NO